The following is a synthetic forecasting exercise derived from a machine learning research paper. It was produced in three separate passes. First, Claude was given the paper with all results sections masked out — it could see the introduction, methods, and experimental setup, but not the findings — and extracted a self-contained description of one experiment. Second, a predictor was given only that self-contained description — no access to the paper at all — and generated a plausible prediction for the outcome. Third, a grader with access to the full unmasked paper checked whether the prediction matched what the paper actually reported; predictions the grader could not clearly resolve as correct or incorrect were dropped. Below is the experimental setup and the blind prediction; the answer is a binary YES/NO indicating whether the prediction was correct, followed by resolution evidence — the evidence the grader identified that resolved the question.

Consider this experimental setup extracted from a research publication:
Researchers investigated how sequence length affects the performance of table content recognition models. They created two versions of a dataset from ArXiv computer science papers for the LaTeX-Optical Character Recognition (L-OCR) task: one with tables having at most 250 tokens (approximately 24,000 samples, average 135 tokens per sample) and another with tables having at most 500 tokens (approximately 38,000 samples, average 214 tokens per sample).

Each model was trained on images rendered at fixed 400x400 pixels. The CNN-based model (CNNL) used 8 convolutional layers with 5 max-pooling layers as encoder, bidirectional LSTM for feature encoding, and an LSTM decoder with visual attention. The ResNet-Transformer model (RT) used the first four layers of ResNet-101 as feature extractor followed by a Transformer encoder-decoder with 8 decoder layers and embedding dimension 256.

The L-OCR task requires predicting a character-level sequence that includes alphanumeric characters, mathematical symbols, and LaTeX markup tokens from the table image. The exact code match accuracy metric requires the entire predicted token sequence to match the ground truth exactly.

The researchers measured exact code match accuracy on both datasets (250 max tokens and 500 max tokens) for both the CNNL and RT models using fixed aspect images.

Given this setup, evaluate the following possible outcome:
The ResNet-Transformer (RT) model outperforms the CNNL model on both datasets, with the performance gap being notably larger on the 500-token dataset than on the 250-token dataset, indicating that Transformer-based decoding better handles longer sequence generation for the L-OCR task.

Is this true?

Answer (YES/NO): YES